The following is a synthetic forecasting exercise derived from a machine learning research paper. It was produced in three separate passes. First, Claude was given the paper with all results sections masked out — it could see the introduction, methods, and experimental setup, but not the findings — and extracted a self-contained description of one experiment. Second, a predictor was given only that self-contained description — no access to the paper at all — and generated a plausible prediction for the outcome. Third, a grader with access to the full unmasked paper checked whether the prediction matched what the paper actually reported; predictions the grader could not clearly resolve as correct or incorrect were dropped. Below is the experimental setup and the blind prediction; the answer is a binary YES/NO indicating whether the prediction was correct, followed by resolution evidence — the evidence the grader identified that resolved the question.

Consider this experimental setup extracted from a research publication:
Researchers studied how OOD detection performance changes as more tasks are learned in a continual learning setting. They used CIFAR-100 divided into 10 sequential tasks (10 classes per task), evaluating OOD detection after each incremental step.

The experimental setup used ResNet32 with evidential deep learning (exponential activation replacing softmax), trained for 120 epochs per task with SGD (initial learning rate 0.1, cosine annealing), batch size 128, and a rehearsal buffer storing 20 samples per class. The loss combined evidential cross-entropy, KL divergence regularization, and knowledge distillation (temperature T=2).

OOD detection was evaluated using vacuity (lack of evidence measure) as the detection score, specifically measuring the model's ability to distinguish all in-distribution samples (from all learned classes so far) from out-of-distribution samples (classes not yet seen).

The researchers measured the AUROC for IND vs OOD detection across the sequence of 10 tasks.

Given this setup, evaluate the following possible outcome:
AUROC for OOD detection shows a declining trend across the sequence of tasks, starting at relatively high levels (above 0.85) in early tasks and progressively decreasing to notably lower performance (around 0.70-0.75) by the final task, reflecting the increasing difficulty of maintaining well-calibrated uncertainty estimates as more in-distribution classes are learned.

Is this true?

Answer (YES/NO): NO